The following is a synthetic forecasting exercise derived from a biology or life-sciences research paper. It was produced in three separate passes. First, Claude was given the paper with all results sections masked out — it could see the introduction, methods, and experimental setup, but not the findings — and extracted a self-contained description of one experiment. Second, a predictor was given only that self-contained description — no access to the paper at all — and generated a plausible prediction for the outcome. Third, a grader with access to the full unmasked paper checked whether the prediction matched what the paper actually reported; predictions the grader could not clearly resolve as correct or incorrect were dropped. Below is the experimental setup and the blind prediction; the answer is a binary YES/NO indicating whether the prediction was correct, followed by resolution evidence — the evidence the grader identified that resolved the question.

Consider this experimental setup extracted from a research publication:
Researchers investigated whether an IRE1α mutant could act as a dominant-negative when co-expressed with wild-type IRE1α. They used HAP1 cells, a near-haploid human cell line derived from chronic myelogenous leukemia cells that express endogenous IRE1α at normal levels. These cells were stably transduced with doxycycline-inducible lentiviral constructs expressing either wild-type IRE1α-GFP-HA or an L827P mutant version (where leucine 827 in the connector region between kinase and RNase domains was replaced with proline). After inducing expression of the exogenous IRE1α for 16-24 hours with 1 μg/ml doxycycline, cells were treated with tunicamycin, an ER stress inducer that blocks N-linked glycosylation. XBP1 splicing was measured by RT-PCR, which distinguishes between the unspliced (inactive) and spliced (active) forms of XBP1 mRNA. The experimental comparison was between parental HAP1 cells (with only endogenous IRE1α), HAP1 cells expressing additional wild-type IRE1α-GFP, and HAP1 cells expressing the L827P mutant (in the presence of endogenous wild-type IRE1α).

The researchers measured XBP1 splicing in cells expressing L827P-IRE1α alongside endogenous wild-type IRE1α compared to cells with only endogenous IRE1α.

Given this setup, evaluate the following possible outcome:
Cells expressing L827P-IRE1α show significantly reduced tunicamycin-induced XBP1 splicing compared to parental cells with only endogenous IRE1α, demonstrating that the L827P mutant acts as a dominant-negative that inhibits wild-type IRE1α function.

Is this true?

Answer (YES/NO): YES